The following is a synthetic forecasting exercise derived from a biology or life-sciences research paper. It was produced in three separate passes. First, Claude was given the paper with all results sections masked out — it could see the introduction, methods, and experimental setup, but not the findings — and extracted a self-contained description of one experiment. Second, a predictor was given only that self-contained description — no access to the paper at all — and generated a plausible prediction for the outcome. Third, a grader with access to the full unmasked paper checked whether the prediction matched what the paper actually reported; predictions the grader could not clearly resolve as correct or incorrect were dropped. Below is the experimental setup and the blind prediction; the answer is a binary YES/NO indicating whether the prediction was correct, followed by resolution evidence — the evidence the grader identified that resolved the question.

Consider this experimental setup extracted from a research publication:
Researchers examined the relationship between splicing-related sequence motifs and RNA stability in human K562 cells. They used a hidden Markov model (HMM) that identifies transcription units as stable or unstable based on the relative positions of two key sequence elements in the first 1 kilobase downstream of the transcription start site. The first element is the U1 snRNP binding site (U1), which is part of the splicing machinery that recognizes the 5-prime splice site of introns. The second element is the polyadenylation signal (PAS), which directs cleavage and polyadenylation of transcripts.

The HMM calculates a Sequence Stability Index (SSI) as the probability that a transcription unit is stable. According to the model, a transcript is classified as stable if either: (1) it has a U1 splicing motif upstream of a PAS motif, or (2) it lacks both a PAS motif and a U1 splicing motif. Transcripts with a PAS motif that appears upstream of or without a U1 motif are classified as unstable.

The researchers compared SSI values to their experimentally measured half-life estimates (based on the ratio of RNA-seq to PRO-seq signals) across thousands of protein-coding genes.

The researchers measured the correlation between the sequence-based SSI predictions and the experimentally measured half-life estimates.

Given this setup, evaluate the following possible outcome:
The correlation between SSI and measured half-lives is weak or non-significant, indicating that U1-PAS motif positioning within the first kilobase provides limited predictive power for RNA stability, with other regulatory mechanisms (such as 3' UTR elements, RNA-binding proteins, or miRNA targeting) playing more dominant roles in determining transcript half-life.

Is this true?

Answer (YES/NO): YES